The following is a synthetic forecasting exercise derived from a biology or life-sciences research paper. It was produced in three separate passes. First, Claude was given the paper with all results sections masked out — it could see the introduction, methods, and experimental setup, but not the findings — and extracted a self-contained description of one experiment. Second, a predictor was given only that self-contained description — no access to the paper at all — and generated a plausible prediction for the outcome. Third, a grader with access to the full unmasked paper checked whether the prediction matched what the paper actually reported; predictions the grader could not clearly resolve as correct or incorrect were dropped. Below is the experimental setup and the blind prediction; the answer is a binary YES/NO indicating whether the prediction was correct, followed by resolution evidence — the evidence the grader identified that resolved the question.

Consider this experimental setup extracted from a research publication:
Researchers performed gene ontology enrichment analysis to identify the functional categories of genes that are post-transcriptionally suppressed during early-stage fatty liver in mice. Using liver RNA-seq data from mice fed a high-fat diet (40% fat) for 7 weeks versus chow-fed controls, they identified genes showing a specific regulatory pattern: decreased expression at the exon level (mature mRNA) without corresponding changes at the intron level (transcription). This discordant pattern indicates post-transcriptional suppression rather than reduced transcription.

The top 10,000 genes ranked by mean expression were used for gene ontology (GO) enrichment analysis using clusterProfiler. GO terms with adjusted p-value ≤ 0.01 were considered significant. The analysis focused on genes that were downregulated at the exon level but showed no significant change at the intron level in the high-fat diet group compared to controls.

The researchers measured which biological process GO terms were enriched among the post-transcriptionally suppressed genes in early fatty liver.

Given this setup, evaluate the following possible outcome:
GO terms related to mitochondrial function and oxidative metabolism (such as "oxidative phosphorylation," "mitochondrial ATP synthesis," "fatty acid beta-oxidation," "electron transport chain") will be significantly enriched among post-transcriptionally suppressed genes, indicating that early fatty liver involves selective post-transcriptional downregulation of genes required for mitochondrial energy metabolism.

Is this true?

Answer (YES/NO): NO